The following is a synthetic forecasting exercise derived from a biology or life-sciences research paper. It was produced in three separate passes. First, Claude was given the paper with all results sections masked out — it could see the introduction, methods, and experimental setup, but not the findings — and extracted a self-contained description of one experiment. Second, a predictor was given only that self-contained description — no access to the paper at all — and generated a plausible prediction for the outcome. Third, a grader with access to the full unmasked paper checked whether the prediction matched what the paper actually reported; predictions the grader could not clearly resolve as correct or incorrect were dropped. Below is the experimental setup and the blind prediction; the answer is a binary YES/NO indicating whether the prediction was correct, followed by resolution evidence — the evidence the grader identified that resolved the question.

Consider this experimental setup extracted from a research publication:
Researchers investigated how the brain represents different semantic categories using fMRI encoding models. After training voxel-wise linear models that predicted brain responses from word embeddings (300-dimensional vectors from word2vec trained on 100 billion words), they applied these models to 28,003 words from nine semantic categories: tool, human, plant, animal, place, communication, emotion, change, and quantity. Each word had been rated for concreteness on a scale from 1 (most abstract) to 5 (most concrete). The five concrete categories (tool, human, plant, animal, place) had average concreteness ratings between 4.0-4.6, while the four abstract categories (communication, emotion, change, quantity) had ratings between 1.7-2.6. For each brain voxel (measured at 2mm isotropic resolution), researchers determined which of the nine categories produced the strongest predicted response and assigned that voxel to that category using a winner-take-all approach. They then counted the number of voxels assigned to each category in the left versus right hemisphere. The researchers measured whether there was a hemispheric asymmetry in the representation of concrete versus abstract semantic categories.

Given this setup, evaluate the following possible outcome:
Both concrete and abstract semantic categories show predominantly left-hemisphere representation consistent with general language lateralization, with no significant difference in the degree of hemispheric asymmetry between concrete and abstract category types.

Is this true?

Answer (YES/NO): NO